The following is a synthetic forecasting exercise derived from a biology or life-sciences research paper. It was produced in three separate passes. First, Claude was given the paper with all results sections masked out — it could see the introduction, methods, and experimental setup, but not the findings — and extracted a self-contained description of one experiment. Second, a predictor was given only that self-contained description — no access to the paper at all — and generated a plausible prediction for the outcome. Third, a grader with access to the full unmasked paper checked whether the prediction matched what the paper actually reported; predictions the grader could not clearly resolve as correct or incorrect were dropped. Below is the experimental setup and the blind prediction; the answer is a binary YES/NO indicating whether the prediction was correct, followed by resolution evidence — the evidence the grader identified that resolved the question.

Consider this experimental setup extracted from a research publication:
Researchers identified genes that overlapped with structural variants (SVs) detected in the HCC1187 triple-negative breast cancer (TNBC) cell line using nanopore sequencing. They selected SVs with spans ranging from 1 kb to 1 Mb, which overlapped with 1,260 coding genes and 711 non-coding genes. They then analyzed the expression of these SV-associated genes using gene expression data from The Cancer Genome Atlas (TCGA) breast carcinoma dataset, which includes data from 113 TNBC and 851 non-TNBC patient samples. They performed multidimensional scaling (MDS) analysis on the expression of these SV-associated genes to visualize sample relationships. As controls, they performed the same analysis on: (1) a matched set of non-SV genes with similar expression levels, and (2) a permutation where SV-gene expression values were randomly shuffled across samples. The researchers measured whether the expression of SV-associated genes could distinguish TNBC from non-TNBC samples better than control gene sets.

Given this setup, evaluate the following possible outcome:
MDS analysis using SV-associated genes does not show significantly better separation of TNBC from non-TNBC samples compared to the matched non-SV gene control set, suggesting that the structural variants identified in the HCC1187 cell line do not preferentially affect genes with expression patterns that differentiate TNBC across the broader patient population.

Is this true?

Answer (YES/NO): NO